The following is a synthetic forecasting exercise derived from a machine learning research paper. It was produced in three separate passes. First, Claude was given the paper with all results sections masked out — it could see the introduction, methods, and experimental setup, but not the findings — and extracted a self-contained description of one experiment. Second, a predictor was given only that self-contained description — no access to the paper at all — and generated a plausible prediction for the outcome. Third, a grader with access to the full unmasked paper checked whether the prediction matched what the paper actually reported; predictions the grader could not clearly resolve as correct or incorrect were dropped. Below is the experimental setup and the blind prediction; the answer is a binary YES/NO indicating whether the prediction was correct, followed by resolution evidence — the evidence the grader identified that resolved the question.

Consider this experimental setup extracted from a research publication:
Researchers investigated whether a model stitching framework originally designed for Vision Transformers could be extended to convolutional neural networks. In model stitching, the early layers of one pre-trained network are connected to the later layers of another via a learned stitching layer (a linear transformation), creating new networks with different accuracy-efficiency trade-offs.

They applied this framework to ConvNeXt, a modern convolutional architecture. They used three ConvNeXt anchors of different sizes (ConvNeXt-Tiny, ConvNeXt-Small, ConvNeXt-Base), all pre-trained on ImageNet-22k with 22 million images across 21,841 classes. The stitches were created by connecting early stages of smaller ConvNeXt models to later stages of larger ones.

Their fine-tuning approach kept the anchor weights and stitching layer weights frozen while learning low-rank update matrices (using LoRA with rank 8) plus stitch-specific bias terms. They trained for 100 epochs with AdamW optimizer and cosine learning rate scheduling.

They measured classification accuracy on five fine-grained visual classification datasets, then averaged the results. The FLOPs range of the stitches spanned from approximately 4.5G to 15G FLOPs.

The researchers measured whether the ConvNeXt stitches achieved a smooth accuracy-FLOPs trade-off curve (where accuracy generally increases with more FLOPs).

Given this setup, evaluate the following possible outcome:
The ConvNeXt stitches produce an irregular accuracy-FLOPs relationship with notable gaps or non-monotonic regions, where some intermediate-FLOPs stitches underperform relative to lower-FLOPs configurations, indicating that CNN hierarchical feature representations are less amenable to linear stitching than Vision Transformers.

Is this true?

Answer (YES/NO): NO